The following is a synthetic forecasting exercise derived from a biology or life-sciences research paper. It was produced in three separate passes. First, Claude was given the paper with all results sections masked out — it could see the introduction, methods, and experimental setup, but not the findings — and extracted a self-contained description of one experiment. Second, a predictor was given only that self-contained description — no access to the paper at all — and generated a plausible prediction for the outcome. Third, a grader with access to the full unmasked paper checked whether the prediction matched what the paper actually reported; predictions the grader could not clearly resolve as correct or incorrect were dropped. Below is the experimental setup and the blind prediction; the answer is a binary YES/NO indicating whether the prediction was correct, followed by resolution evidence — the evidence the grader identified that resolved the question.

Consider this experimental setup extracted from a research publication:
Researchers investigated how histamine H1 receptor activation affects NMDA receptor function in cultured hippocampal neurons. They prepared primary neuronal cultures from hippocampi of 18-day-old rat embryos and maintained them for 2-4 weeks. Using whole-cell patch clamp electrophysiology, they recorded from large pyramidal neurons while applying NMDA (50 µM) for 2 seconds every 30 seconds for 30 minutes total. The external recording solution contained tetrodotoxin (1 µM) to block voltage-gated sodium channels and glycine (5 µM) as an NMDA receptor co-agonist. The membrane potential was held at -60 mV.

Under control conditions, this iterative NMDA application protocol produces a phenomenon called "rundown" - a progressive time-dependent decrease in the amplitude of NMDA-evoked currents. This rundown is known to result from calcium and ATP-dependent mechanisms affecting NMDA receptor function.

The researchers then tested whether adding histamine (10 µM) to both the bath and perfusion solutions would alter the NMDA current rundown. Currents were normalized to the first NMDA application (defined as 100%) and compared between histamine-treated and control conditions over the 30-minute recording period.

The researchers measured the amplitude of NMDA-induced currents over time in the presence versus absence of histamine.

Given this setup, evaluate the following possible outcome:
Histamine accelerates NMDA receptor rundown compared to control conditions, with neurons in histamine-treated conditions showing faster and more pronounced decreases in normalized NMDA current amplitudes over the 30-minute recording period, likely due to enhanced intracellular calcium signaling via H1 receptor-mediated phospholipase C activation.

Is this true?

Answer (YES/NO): NO